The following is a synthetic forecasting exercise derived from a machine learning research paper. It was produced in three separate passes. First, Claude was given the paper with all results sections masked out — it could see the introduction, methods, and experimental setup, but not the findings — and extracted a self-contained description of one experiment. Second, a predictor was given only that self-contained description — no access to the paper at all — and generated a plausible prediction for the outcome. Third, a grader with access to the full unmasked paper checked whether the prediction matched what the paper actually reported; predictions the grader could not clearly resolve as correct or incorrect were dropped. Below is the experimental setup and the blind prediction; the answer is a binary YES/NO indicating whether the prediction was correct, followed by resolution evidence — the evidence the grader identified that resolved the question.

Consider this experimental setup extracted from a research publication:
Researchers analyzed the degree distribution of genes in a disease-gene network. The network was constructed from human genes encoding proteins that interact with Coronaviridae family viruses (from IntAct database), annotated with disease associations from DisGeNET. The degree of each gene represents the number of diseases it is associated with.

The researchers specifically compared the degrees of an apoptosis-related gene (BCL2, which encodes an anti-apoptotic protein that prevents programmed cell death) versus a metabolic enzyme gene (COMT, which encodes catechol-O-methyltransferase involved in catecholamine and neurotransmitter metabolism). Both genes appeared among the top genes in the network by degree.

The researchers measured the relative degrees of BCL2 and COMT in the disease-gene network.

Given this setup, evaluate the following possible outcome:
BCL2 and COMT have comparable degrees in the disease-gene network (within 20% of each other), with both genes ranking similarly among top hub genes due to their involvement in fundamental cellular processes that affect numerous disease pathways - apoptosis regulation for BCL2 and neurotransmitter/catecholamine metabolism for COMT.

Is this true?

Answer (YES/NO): NO